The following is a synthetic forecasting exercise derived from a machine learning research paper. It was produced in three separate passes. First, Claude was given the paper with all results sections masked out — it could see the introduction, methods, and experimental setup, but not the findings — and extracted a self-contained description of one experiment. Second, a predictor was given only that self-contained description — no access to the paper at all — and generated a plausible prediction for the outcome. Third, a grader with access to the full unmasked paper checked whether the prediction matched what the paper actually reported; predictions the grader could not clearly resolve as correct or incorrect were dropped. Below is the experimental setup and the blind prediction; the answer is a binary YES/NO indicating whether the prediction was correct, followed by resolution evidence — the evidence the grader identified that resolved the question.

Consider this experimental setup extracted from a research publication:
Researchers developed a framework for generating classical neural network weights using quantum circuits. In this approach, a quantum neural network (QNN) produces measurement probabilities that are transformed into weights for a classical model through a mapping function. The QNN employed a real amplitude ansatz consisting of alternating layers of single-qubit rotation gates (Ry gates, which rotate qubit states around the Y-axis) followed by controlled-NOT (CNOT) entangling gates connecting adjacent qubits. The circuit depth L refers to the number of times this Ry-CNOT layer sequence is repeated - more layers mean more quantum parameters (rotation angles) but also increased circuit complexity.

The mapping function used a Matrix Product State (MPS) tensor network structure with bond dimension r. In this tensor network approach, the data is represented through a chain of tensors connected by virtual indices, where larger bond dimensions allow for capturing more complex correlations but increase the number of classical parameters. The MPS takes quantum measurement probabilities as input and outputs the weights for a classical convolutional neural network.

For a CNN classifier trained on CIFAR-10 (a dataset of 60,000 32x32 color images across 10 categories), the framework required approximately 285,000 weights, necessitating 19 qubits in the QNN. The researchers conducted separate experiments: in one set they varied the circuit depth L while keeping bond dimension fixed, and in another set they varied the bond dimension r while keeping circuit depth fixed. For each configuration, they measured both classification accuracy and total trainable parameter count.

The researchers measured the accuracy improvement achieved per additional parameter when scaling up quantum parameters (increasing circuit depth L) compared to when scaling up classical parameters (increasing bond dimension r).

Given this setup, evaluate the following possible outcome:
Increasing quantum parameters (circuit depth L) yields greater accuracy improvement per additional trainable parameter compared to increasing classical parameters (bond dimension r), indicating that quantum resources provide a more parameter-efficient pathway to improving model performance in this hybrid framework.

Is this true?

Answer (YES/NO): YES